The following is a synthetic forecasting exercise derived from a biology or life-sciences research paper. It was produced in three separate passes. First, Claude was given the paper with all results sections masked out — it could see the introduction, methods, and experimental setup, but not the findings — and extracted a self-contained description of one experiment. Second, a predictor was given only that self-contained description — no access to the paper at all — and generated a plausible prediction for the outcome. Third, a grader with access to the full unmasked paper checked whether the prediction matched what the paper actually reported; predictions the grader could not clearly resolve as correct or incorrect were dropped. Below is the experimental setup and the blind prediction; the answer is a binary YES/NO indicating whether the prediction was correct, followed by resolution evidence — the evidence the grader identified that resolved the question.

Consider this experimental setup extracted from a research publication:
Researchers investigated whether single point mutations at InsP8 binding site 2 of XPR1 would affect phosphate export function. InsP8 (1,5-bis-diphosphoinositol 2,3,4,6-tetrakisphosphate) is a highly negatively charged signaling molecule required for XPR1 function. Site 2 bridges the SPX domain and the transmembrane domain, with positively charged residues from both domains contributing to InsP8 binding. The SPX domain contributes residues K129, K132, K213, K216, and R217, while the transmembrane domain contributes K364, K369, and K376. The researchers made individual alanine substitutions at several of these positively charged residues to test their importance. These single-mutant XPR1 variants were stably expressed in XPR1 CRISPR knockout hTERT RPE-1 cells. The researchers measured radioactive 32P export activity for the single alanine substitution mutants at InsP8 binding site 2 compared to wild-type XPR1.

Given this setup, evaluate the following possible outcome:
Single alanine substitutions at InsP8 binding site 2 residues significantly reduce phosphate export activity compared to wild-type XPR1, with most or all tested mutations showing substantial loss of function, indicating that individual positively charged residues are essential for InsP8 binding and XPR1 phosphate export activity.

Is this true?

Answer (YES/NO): NO